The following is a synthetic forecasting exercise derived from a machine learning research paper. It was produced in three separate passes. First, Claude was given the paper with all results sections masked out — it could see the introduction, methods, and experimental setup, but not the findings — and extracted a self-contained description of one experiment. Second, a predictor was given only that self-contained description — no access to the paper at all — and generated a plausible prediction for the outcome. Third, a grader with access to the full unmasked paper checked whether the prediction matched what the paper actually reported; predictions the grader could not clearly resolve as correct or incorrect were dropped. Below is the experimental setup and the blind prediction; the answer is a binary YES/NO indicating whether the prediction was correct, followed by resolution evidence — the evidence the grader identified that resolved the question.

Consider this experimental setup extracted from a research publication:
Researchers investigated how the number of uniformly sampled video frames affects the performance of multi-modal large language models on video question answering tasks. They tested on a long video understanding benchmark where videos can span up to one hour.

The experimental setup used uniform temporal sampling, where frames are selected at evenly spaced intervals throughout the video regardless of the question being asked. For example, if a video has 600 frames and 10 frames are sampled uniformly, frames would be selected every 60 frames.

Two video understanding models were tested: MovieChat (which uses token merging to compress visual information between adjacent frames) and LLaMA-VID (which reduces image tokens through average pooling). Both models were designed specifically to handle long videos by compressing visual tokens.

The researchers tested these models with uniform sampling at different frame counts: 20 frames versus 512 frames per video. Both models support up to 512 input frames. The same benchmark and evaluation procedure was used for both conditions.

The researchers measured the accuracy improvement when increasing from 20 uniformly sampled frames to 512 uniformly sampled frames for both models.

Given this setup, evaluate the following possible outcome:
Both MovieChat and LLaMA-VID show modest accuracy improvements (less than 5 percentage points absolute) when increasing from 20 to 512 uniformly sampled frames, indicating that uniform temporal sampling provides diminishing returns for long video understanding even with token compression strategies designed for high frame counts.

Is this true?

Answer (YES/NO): YES